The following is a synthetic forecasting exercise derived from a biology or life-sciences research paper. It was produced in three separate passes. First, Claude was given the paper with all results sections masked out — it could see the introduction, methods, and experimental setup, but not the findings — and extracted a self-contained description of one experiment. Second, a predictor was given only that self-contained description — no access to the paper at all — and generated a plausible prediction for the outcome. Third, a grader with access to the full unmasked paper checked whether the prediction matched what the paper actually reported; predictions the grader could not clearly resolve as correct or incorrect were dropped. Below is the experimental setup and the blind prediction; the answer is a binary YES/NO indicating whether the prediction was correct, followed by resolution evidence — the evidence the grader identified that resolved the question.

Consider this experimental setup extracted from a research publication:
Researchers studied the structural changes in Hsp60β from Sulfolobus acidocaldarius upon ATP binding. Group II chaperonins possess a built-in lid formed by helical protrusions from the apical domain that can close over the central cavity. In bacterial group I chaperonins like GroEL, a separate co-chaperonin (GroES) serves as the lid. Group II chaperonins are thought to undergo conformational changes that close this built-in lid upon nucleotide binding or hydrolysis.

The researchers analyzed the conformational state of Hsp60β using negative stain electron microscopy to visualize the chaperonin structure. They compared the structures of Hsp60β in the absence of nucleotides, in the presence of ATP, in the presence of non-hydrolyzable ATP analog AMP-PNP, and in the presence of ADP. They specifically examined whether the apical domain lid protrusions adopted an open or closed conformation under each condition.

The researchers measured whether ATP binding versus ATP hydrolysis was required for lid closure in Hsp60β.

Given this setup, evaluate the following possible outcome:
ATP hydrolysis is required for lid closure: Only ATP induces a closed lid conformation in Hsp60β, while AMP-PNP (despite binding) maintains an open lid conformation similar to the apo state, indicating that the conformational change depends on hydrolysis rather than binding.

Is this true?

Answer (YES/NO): NO